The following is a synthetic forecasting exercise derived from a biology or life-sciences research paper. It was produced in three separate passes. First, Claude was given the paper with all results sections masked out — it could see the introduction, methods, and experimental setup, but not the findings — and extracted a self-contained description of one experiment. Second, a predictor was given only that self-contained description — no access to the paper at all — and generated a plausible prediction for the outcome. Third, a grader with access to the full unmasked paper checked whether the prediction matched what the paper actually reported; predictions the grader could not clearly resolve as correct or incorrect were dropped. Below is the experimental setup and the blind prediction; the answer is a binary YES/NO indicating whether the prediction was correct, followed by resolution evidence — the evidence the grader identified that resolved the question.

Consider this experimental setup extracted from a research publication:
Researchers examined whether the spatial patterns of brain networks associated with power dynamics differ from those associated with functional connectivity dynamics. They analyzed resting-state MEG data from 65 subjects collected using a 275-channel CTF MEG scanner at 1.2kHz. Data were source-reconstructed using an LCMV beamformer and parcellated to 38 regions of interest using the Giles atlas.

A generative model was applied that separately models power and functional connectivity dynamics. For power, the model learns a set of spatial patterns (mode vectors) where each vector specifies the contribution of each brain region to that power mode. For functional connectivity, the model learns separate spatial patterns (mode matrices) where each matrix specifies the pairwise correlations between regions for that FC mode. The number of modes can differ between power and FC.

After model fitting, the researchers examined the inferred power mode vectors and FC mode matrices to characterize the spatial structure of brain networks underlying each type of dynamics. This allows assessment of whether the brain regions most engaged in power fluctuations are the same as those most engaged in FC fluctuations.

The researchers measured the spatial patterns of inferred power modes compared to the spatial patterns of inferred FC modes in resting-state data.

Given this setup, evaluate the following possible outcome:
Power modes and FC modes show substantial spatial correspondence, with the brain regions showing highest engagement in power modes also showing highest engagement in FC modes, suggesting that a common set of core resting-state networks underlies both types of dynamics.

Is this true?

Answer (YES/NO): YES